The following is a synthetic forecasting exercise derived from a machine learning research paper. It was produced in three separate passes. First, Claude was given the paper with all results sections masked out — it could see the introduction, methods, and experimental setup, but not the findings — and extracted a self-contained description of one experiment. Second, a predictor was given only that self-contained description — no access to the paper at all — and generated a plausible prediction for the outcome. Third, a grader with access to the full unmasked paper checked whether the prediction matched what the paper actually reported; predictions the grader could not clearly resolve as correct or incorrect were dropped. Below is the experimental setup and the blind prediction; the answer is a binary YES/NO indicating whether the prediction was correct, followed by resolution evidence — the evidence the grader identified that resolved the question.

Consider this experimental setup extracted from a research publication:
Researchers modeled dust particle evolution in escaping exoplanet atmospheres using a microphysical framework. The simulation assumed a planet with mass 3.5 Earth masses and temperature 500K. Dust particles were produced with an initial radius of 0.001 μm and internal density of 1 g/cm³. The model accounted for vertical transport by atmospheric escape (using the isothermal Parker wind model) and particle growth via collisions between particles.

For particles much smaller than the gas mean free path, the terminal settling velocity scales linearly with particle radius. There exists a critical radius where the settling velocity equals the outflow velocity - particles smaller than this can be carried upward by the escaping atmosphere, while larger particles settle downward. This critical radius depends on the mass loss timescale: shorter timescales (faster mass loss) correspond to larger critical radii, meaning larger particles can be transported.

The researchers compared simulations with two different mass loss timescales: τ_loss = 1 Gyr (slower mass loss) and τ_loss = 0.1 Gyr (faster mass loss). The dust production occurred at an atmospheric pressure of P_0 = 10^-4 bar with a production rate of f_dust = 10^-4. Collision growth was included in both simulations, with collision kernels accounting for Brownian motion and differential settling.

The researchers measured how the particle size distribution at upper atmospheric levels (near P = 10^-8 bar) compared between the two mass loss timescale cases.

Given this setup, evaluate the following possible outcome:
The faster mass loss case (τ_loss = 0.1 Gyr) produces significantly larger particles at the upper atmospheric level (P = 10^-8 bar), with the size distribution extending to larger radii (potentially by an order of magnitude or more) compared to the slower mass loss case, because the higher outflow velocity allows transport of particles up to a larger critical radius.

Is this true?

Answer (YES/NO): YES